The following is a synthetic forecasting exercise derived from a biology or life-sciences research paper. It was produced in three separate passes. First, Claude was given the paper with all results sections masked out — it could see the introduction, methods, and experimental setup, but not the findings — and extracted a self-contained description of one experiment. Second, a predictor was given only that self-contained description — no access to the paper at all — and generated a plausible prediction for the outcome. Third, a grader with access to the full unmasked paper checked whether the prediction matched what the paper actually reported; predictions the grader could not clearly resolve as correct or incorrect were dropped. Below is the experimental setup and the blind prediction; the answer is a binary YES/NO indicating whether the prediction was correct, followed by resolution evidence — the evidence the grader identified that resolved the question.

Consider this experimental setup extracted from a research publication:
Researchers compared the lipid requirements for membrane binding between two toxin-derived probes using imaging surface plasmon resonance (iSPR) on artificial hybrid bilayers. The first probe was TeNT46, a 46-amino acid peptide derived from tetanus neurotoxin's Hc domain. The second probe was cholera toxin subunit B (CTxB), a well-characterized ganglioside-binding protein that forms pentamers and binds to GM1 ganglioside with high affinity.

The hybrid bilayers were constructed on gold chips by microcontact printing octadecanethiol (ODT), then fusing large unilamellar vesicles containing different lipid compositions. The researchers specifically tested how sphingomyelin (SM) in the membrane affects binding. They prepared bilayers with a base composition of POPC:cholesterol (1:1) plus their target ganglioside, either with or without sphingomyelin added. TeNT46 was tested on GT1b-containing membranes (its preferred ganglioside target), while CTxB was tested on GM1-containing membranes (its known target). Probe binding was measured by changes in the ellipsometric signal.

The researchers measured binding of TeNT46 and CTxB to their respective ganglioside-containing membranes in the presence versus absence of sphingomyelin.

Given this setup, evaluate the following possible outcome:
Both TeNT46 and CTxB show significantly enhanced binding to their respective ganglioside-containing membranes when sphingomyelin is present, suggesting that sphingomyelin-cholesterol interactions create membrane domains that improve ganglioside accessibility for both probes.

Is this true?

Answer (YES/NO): NO